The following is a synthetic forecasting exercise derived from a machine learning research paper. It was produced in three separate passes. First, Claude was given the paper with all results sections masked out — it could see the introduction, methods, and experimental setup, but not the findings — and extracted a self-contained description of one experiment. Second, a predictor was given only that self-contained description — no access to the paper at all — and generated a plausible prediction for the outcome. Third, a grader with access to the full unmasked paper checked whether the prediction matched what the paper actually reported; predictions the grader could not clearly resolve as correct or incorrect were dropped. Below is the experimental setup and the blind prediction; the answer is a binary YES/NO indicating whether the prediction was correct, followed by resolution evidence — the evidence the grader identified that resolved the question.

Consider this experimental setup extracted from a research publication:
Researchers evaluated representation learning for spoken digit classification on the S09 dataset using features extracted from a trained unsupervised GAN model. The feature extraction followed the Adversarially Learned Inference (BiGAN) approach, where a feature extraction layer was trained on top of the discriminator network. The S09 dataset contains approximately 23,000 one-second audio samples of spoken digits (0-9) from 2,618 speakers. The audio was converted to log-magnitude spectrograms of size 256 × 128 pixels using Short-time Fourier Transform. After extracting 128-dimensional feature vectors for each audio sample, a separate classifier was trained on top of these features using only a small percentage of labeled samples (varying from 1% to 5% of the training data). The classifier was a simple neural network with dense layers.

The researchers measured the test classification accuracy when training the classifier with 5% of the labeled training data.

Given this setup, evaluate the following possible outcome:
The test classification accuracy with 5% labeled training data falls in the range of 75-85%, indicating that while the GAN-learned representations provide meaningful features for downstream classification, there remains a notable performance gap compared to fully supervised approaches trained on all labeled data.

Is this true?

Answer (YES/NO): YES